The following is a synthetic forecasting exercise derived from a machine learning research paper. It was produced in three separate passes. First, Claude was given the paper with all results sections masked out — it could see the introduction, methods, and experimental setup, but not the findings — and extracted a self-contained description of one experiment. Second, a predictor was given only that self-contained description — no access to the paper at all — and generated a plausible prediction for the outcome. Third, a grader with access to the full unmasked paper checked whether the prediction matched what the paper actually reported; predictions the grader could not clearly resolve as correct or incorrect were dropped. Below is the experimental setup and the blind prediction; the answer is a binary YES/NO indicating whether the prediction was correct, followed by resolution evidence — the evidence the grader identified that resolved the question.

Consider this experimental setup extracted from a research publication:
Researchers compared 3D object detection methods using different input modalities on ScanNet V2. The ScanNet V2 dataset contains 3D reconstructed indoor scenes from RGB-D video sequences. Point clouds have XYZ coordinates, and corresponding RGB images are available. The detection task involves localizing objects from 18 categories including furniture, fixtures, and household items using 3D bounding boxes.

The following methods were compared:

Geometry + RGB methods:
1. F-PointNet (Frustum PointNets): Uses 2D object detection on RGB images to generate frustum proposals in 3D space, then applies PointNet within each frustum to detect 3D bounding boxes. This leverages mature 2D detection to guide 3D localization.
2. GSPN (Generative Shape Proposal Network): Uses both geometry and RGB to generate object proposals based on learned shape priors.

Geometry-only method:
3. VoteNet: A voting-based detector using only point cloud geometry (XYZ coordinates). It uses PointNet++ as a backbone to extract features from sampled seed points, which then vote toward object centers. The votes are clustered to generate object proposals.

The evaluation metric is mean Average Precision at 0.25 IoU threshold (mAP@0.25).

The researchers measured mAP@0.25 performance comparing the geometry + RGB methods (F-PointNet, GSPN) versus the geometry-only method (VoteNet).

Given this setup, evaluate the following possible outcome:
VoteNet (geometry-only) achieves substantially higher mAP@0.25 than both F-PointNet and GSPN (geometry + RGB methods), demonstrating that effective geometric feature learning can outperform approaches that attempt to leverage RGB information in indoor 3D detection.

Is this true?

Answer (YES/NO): YES